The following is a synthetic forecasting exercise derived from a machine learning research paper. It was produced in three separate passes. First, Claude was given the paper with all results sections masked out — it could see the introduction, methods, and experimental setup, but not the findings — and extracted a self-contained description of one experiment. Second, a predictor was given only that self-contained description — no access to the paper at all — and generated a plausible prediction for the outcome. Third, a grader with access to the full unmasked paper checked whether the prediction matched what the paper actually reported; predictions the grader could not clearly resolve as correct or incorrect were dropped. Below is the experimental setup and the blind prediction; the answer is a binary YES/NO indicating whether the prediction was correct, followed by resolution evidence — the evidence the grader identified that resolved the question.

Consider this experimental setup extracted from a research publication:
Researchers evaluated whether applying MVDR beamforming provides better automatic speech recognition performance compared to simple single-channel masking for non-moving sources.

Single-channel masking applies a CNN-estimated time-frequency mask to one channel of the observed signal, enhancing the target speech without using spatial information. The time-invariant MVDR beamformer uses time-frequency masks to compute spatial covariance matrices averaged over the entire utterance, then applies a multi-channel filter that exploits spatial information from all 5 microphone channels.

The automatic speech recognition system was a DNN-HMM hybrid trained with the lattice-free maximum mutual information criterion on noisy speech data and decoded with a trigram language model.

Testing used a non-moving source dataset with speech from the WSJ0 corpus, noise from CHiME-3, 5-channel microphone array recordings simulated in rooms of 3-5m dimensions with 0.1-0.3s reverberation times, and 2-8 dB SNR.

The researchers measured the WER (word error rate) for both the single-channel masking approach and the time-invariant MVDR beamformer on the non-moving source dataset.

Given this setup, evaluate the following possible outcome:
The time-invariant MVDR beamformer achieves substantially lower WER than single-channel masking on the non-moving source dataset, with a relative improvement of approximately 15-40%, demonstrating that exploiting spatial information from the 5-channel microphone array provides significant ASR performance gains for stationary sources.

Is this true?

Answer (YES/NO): NO